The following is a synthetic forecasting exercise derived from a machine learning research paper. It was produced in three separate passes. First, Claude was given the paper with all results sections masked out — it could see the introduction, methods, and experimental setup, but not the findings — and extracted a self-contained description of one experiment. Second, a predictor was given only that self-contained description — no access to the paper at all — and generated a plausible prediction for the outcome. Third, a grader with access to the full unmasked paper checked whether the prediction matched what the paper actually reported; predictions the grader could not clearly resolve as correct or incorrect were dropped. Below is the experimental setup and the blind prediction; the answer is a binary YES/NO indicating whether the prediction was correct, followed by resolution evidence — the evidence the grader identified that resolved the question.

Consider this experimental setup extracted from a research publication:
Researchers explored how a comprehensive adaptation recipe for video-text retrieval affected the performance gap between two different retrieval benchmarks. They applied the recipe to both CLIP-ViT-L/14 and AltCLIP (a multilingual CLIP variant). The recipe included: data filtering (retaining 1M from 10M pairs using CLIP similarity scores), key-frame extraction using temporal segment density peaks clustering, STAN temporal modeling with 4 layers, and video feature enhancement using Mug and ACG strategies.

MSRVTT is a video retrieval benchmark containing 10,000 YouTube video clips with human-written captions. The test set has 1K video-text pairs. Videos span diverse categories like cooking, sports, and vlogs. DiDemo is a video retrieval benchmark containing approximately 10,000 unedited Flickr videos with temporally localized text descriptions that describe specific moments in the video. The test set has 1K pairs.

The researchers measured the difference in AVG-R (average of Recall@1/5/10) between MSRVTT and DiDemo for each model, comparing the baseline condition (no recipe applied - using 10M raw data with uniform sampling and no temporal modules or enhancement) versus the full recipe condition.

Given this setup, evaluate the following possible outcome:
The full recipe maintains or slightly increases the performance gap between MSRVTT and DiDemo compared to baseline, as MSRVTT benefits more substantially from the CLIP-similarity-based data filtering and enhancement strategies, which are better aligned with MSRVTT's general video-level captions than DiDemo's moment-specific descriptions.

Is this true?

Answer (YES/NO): YES